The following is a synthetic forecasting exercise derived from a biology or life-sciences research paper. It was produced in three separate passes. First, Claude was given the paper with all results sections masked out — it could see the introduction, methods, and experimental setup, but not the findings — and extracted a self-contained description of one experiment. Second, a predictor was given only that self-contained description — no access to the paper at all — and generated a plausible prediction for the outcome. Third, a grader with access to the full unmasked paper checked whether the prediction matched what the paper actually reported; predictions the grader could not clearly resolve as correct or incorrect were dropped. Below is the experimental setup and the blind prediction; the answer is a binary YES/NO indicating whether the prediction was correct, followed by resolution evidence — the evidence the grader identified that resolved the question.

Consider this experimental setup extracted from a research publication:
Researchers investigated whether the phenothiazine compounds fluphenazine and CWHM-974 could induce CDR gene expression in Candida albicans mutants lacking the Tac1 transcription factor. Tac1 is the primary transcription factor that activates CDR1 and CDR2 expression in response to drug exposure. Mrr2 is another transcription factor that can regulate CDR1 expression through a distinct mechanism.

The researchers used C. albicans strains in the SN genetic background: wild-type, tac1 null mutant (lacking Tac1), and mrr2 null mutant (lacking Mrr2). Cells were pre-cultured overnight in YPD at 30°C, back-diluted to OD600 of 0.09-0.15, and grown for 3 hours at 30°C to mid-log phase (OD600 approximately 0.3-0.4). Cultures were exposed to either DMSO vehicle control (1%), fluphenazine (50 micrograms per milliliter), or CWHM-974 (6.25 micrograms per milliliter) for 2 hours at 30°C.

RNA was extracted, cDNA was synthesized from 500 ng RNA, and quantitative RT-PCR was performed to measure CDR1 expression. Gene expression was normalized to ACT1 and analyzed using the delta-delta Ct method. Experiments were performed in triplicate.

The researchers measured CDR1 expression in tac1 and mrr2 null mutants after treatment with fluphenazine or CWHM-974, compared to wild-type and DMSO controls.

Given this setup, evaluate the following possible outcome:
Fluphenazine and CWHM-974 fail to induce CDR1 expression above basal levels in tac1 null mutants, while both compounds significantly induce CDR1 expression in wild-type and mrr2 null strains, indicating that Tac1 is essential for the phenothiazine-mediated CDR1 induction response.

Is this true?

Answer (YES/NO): NO